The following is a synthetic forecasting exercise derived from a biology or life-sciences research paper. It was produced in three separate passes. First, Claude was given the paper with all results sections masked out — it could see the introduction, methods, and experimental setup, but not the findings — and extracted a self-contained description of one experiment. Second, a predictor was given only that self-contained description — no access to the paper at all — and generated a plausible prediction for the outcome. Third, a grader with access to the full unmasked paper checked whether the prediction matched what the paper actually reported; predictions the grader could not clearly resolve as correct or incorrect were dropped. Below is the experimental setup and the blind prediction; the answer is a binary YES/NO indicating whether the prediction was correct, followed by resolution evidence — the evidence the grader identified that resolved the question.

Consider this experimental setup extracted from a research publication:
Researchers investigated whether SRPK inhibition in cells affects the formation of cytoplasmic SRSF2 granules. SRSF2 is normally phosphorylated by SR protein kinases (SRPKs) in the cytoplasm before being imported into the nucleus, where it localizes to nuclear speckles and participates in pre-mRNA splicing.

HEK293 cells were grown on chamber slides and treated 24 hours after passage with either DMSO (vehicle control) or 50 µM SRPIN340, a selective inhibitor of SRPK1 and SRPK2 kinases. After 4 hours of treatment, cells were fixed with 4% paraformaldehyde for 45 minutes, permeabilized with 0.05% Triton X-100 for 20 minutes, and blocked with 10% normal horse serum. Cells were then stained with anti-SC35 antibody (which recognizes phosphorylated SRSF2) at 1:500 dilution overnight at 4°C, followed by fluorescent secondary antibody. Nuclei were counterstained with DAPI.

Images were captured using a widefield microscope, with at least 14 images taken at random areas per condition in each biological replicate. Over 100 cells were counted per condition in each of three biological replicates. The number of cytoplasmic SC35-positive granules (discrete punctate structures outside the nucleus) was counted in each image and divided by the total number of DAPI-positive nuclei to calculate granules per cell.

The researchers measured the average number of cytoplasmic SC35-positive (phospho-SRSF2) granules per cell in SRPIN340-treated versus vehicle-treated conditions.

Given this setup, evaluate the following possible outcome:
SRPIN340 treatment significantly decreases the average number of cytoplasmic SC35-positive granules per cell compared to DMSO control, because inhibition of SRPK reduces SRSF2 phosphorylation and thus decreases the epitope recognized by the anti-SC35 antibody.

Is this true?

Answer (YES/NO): NO